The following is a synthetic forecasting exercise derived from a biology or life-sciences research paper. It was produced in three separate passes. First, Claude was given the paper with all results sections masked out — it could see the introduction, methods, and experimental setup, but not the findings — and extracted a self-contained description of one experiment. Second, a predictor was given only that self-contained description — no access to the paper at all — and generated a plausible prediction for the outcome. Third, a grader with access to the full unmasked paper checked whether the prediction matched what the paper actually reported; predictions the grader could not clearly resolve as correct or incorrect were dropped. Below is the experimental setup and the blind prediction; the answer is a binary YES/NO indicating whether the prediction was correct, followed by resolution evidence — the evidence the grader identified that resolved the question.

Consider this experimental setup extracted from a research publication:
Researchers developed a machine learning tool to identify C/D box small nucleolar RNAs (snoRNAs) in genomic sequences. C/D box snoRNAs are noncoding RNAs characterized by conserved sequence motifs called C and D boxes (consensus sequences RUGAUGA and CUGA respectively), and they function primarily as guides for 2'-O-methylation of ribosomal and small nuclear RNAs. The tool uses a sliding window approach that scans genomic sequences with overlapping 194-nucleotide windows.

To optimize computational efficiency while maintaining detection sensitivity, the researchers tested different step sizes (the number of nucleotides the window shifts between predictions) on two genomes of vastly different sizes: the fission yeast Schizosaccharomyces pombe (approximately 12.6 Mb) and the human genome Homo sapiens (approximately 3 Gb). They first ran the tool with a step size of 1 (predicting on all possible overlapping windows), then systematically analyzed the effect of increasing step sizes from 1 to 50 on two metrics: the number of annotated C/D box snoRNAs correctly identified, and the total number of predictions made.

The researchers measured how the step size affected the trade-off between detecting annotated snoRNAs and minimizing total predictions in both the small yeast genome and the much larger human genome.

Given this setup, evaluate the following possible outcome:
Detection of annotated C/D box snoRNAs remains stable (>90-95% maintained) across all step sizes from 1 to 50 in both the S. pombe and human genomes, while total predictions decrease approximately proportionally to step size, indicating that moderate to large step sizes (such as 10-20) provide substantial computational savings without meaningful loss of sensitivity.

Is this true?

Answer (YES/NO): NO